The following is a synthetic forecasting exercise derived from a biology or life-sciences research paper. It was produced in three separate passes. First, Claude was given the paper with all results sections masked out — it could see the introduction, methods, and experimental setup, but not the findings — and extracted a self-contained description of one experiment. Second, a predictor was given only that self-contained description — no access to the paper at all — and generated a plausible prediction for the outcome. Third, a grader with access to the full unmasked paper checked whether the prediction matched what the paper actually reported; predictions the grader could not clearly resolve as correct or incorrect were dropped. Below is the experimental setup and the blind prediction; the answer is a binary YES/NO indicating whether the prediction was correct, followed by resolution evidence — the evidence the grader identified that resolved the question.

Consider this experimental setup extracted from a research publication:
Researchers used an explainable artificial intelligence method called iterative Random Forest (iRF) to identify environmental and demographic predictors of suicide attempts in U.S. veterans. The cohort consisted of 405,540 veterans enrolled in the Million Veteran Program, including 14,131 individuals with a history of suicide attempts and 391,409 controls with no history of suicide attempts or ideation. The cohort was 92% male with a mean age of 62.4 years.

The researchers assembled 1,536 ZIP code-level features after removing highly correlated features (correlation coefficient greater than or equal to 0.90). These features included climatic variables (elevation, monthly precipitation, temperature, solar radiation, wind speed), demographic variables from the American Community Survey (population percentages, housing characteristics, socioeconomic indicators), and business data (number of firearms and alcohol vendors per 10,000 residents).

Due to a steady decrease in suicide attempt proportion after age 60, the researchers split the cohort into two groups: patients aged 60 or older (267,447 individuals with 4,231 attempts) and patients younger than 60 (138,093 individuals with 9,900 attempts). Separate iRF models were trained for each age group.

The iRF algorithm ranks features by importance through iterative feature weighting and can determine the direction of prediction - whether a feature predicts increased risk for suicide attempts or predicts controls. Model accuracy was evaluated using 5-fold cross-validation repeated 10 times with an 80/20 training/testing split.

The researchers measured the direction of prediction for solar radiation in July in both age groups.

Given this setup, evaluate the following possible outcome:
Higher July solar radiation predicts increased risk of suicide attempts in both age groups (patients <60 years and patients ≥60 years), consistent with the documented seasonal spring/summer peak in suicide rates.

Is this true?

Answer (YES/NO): NO